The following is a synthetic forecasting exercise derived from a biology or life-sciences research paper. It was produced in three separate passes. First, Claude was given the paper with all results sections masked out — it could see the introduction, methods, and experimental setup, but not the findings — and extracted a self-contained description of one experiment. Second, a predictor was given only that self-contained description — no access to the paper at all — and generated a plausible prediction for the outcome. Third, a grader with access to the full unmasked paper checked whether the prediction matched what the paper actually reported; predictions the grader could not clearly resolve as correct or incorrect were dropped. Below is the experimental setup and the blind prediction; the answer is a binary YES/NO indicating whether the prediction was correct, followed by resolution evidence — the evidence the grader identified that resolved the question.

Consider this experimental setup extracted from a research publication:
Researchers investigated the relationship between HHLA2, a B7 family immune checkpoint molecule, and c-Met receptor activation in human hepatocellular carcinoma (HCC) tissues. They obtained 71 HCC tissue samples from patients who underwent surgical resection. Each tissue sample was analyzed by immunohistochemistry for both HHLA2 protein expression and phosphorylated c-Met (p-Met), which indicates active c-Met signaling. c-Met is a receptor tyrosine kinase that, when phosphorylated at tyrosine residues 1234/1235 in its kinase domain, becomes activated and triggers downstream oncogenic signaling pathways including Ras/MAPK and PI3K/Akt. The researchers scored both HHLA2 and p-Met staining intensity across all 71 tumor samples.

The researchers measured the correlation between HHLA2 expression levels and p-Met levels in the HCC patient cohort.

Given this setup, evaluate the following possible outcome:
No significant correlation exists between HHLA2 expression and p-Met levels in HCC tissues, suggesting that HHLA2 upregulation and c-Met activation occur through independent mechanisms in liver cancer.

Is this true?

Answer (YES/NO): NO